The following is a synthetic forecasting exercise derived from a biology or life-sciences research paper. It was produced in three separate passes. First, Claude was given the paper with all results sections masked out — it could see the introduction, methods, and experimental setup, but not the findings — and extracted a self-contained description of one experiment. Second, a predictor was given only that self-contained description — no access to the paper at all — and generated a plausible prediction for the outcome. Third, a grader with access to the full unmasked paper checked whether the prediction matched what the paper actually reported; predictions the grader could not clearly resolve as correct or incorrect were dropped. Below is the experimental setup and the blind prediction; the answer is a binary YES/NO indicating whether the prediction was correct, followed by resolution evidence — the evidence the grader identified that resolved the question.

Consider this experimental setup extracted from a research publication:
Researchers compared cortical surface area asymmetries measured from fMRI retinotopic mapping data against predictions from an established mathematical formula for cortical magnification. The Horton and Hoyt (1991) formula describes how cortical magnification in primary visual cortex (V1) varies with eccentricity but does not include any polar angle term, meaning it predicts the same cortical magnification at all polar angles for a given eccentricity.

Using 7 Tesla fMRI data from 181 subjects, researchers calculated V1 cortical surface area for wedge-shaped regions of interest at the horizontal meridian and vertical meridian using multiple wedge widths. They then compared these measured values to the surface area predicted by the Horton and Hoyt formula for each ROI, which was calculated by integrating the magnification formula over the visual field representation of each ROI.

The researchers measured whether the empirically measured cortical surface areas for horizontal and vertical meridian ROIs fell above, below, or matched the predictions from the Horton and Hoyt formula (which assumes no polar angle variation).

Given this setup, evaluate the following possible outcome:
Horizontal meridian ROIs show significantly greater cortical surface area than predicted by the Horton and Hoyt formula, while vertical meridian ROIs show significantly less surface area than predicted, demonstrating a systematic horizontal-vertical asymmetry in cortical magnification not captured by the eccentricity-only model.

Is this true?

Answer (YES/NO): YES